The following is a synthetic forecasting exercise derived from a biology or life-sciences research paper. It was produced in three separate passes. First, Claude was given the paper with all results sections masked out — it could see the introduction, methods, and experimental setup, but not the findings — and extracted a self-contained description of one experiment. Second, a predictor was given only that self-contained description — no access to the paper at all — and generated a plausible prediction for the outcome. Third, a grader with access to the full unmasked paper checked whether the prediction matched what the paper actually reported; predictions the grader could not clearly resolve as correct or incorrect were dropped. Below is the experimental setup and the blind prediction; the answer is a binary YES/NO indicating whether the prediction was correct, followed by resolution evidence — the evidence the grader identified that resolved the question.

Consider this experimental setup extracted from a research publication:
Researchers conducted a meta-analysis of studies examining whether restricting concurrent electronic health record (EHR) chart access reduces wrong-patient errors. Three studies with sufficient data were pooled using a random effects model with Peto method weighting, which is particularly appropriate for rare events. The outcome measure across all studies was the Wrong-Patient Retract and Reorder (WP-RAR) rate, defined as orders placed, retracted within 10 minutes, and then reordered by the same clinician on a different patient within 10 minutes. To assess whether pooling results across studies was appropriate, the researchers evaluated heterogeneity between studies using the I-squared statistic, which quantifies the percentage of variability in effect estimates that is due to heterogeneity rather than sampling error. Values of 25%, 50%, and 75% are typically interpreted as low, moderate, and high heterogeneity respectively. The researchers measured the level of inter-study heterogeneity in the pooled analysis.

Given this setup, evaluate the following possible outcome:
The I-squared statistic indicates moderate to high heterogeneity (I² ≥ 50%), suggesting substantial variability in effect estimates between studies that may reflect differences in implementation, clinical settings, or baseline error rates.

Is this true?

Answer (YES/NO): NO